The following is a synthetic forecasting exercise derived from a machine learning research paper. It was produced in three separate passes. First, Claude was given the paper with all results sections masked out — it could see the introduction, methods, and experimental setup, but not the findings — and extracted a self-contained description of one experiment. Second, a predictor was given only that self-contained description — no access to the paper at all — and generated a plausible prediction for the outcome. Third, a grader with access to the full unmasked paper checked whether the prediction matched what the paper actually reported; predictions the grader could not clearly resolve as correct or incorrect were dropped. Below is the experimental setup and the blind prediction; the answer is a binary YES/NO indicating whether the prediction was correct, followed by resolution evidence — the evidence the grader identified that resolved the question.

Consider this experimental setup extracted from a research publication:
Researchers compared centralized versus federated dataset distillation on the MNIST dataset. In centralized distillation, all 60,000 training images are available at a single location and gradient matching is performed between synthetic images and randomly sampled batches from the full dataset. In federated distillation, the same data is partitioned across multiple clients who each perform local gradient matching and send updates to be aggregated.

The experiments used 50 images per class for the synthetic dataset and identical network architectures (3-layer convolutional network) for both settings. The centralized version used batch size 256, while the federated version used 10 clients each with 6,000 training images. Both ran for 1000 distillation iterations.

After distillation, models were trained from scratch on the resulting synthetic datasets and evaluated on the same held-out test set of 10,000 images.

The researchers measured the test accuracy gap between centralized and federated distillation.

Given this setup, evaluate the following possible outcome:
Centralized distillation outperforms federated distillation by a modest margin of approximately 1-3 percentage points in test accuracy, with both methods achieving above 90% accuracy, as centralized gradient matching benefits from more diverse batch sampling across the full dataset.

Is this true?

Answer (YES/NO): NO